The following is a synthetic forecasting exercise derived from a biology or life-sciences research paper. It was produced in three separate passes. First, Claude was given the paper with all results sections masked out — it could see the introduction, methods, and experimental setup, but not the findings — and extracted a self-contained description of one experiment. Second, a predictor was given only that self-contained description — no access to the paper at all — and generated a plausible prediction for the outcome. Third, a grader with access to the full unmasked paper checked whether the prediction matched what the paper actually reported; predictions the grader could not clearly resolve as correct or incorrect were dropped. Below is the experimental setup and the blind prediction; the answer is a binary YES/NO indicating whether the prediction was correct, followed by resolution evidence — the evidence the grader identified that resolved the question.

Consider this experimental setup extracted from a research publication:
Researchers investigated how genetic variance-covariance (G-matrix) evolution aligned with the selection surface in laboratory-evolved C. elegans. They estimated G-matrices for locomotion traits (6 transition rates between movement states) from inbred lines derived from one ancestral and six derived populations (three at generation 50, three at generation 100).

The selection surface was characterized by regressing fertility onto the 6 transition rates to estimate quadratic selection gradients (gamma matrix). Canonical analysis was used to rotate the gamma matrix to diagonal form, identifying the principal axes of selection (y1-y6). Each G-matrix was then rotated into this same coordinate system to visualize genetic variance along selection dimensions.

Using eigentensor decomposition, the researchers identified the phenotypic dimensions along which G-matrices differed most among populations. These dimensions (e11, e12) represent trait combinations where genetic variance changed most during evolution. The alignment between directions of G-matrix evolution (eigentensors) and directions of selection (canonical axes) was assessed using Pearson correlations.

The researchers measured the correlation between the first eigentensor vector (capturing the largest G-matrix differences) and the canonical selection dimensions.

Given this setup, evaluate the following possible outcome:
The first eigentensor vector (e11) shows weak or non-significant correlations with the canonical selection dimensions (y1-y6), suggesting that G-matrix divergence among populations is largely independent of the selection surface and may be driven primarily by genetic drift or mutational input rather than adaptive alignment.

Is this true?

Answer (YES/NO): NO